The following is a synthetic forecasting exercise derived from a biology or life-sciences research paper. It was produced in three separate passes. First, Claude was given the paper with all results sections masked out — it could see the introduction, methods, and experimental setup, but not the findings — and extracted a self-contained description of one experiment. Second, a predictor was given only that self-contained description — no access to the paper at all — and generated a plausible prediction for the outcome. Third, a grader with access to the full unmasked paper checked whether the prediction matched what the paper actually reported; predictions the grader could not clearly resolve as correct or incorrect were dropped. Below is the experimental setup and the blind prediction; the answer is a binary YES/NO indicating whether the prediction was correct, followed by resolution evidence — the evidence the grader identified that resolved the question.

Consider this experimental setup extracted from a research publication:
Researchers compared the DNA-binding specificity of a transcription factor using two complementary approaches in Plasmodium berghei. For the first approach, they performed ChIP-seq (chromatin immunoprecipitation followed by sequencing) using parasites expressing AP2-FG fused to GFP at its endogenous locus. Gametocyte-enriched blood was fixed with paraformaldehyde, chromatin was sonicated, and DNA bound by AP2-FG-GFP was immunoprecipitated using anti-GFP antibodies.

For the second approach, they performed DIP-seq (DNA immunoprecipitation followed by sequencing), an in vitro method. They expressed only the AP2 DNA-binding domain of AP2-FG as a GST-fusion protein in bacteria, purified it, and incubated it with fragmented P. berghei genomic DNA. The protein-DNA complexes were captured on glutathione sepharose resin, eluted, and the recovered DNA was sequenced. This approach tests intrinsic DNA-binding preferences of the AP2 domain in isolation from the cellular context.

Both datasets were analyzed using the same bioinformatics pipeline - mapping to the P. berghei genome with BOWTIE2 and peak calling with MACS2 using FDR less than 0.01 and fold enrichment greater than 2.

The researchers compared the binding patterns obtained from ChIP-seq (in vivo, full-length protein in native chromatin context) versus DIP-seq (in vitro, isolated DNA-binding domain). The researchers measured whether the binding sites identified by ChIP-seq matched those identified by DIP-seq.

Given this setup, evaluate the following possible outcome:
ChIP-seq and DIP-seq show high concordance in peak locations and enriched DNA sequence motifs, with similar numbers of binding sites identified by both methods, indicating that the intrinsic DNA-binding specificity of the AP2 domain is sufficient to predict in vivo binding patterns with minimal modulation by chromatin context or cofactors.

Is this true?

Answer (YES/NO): NO